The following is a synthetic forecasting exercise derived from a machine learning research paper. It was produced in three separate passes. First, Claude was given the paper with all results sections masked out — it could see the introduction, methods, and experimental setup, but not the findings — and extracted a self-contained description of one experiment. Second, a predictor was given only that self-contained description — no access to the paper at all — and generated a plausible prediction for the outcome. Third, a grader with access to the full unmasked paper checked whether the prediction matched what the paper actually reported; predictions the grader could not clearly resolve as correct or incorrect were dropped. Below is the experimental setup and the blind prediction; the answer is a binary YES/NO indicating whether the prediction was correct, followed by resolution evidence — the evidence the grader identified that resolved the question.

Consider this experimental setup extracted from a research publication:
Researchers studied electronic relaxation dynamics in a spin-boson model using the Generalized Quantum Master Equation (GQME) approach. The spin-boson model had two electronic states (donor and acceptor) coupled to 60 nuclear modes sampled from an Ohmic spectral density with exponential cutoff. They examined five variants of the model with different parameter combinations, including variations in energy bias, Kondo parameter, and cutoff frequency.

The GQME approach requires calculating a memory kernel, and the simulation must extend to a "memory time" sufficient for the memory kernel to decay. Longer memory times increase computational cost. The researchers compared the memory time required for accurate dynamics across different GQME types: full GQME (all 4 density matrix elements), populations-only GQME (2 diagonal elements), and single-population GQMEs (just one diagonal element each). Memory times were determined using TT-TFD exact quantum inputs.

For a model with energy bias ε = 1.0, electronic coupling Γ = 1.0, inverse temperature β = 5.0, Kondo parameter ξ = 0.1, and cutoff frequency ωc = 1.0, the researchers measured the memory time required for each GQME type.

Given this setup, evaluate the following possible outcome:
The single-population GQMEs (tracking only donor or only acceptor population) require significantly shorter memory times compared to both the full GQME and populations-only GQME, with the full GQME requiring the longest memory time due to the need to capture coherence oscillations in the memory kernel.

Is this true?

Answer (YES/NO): NO